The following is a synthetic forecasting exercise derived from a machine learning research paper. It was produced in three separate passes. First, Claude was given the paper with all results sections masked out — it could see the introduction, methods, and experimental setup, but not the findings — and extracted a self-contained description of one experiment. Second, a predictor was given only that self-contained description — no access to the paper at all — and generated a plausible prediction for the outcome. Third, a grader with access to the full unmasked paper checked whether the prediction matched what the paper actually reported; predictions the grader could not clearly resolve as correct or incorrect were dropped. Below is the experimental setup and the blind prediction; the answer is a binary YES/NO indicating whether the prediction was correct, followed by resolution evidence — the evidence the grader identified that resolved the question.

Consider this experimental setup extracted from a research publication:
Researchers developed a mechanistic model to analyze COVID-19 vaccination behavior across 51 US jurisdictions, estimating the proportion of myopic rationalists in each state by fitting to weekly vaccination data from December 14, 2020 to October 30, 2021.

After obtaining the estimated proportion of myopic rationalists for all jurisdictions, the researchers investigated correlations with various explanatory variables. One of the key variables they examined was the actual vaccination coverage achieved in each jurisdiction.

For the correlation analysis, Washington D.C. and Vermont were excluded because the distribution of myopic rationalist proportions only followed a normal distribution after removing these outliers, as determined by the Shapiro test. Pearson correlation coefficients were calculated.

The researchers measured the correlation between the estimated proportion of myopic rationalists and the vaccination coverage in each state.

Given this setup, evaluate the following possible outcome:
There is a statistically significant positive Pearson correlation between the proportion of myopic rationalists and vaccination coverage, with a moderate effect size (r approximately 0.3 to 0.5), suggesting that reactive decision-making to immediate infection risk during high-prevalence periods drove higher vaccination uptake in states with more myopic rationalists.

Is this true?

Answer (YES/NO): NO